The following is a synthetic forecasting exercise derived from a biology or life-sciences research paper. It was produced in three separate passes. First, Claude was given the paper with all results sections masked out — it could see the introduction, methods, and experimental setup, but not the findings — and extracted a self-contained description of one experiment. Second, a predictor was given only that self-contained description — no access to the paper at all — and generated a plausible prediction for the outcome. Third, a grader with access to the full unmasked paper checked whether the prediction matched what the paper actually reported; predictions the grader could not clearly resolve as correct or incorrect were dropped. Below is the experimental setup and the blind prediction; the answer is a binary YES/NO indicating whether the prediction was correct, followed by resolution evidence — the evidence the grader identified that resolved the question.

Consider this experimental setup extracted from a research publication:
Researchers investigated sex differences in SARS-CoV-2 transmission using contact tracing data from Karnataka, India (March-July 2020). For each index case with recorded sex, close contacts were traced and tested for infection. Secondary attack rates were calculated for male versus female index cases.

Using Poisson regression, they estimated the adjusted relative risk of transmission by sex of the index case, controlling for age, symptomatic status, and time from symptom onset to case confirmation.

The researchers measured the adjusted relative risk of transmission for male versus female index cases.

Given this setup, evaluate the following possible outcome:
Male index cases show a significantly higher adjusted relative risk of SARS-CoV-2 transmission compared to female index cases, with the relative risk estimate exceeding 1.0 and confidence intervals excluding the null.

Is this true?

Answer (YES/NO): NO